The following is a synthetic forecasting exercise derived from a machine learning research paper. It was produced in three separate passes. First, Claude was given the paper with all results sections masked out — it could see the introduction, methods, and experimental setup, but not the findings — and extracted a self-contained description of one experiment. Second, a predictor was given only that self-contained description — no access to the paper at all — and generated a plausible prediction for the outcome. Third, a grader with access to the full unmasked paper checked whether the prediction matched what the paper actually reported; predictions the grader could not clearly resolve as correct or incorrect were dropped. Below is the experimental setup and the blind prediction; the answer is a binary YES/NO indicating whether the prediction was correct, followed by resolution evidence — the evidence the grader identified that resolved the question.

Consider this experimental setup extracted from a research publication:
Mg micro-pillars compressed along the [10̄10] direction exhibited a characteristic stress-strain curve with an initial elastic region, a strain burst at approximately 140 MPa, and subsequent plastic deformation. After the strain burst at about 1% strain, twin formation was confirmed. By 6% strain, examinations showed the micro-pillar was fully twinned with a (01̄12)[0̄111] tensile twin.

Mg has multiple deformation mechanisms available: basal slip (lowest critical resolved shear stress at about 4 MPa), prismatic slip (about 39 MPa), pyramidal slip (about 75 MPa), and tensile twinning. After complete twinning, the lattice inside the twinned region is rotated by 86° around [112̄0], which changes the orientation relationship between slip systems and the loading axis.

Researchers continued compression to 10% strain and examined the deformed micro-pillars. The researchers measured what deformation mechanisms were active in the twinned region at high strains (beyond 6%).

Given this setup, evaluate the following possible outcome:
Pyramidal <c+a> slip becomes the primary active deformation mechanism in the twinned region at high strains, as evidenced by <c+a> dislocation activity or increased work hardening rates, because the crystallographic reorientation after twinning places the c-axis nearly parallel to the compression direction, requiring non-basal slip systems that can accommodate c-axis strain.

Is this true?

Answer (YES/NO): YES